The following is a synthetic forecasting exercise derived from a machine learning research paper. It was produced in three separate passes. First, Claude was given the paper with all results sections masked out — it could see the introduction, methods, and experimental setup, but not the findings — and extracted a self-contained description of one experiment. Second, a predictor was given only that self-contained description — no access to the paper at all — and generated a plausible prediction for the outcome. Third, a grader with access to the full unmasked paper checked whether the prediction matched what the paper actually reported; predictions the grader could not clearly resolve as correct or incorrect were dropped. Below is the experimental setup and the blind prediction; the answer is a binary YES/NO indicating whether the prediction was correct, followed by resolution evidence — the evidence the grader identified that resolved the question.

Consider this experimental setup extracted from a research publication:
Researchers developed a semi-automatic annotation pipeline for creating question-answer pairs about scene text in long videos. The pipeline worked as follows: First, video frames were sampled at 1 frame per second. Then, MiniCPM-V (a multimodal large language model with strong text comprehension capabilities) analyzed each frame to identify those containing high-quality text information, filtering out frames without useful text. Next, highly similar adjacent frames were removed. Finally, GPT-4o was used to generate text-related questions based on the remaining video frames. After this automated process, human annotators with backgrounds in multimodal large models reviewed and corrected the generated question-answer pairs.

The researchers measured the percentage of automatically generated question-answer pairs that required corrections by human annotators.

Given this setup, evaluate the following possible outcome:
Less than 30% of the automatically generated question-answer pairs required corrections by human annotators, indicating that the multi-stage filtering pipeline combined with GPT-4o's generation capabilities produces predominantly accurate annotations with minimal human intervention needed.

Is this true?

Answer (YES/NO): YES